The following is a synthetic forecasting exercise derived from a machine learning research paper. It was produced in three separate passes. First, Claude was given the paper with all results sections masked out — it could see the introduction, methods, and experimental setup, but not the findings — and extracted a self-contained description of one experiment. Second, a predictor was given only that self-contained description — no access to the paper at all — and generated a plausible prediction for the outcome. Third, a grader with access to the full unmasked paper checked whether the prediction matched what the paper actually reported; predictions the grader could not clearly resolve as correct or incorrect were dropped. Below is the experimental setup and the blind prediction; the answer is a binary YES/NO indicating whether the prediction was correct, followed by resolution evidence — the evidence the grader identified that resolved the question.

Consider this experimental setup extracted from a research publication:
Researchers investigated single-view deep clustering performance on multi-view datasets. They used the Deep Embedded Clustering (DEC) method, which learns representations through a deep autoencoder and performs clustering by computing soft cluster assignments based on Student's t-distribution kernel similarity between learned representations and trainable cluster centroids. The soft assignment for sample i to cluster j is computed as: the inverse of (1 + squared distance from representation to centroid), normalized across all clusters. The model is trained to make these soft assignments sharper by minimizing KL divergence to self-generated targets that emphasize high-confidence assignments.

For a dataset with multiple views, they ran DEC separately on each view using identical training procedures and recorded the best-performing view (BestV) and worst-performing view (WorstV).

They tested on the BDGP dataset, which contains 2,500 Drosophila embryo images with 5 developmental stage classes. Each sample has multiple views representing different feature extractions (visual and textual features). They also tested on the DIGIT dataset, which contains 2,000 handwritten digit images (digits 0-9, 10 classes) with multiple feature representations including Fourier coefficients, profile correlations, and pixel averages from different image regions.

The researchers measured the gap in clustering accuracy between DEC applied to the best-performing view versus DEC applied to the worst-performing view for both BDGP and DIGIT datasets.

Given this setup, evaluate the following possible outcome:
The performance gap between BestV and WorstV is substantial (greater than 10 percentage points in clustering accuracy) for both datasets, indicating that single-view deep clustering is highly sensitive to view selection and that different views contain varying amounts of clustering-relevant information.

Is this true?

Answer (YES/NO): YES